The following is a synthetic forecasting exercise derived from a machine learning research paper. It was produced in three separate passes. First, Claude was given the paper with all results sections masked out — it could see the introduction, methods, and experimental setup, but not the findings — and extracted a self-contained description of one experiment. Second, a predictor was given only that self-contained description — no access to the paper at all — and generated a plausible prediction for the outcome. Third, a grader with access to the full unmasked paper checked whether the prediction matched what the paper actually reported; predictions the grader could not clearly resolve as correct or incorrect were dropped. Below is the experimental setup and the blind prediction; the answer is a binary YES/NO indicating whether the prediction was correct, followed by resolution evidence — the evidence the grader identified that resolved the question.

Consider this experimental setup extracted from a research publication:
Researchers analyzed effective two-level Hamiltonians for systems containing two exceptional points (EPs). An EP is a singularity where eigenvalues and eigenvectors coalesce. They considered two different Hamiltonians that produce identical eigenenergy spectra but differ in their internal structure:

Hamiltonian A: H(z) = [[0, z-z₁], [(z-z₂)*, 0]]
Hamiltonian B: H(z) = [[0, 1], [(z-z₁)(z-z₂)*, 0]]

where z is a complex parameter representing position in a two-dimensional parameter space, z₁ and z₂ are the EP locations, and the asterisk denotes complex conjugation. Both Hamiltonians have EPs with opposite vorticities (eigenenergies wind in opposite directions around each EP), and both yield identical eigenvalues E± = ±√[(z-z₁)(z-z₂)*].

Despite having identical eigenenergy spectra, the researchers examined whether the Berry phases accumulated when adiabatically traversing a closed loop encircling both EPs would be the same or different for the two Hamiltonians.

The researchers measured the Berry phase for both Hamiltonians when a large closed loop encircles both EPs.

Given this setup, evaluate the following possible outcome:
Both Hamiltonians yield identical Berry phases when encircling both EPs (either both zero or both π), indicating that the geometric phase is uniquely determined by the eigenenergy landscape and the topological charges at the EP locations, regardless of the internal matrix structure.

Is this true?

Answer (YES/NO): NO